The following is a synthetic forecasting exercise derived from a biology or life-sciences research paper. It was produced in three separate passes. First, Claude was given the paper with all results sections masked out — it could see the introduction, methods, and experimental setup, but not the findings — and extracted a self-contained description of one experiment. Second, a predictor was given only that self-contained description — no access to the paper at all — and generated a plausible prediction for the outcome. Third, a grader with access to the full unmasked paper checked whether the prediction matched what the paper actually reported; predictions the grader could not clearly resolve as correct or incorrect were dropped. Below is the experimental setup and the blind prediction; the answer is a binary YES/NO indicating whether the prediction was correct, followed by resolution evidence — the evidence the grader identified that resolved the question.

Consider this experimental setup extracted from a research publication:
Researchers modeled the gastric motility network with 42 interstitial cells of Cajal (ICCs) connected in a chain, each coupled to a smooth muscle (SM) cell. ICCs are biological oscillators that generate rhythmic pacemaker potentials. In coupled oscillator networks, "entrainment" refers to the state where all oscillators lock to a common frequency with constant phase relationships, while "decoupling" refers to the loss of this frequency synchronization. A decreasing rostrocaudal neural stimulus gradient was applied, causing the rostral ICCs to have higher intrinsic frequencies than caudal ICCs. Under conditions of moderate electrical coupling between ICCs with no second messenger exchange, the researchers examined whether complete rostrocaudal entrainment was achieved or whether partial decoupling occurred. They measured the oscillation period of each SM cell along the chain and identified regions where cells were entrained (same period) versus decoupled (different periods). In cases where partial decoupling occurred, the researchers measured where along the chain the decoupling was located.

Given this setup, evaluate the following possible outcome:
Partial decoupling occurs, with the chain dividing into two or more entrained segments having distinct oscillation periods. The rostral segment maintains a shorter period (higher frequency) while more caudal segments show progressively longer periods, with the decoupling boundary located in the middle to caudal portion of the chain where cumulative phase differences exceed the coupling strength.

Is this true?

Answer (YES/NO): YES